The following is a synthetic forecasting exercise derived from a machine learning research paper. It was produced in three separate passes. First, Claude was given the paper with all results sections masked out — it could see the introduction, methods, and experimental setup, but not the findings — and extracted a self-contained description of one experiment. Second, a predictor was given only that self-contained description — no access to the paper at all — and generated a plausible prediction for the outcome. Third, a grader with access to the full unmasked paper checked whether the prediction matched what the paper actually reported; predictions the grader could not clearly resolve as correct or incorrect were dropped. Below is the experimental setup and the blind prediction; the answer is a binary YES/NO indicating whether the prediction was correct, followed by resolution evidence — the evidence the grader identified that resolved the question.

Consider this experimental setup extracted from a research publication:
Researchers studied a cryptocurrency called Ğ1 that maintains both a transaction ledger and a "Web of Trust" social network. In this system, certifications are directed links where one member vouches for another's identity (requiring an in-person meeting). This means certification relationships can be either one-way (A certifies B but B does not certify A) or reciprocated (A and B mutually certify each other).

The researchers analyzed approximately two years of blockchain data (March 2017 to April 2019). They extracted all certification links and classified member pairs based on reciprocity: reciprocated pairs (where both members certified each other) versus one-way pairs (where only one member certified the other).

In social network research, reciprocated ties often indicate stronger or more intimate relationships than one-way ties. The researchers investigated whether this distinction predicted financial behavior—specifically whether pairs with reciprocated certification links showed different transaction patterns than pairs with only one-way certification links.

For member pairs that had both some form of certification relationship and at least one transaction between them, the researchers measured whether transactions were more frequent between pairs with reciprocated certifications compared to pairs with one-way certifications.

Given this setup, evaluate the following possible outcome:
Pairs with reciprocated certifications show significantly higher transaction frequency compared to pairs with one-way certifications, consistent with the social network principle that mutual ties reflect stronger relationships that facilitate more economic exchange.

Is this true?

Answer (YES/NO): YES